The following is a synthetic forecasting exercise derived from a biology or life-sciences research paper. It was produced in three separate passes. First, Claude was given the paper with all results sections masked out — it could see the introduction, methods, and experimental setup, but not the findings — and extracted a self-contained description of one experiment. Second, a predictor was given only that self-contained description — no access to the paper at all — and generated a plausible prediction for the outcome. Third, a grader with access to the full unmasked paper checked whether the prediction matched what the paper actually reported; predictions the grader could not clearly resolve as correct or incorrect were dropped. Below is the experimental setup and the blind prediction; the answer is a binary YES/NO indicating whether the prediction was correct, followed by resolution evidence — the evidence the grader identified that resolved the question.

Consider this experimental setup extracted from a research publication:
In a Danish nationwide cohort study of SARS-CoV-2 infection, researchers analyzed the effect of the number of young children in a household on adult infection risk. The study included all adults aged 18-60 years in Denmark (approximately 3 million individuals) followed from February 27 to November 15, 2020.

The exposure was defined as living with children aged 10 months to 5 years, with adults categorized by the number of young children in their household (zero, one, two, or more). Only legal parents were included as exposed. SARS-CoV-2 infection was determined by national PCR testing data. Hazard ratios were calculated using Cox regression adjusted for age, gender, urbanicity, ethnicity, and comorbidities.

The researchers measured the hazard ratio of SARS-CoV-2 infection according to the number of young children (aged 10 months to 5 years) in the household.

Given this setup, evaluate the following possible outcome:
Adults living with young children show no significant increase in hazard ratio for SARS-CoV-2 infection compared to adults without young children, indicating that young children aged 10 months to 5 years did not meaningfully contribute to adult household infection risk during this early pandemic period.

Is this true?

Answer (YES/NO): NO